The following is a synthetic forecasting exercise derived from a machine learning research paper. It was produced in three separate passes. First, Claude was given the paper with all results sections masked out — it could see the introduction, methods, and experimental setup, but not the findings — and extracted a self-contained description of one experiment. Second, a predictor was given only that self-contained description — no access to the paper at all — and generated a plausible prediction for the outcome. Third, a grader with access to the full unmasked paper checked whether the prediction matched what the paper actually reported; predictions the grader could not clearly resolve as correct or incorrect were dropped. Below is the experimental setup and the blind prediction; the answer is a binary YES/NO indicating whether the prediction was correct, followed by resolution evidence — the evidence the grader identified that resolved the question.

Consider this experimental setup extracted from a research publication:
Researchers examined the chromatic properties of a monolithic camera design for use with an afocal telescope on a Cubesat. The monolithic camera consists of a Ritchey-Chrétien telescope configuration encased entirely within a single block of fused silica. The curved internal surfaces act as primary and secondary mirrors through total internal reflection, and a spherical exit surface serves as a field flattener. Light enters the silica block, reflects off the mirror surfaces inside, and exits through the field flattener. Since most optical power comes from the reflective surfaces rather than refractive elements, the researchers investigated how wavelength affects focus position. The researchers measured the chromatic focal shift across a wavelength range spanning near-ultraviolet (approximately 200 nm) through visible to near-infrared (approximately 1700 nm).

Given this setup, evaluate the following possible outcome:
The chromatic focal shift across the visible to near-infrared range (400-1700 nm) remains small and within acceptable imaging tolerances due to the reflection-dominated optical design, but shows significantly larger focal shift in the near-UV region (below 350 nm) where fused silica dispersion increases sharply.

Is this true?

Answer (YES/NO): NO